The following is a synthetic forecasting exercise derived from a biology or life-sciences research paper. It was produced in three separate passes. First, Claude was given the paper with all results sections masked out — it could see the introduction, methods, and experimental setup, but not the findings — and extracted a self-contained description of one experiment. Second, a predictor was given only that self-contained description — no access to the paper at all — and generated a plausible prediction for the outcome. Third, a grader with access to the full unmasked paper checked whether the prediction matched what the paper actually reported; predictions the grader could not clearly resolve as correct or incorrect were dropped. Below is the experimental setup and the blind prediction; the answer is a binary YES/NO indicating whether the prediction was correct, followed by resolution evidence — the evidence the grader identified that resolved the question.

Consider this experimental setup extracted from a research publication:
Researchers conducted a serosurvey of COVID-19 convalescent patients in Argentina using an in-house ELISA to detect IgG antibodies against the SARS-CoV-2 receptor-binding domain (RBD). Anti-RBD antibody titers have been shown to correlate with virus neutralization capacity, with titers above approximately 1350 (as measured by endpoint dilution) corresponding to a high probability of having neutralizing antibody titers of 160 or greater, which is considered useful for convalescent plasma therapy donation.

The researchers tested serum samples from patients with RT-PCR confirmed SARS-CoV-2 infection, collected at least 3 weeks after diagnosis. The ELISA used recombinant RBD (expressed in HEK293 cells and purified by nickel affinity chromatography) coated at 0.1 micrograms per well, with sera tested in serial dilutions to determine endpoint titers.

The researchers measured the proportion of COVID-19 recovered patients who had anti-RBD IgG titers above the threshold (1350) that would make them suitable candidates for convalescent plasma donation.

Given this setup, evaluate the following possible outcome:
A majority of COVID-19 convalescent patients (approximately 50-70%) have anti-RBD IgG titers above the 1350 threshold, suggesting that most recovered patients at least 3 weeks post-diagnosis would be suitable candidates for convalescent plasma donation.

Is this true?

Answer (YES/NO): NO